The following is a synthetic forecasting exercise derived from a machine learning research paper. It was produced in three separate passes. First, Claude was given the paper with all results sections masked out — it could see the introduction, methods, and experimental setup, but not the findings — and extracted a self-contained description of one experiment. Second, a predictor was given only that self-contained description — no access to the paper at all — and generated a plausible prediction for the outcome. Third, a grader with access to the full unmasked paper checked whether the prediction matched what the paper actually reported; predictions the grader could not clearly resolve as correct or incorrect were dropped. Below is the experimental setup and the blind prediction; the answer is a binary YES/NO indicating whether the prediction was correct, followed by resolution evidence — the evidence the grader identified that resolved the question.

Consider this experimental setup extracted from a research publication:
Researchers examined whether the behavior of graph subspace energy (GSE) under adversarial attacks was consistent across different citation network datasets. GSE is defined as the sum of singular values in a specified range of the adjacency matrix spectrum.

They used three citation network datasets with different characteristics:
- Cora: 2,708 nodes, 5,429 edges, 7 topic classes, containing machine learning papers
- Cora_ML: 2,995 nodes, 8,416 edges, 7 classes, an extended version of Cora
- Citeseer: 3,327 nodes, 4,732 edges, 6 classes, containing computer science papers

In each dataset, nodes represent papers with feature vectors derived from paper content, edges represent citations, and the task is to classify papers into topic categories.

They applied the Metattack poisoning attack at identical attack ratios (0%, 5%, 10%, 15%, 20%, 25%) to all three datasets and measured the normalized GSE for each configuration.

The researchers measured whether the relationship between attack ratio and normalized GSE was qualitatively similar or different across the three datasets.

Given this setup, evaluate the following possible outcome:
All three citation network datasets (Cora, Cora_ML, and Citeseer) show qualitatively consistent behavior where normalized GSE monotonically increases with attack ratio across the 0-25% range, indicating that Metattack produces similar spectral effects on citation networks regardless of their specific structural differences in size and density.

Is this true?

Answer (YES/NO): YES